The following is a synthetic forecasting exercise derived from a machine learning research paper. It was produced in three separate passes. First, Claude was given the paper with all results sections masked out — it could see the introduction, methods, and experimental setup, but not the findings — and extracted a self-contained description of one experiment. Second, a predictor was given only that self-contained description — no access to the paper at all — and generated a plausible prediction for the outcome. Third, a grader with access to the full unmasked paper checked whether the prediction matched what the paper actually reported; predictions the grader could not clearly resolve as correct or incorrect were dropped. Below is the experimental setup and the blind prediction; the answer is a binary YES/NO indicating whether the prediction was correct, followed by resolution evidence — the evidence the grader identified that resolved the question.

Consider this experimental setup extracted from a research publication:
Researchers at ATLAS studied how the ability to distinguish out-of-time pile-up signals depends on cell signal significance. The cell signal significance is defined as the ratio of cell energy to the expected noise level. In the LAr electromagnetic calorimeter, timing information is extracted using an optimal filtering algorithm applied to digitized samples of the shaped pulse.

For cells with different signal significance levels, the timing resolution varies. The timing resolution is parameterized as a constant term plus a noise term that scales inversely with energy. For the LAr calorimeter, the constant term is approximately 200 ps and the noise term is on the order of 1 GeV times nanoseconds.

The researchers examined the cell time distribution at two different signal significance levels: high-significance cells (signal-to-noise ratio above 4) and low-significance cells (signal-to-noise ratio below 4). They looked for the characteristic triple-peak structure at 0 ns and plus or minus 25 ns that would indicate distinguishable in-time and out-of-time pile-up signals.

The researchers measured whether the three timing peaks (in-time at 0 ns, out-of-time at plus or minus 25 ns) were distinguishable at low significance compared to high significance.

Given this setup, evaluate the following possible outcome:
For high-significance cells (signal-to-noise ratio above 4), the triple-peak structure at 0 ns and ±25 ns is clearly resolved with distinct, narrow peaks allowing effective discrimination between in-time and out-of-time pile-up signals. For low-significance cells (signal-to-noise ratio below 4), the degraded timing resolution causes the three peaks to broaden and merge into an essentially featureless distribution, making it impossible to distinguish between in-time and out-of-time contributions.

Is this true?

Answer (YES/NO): YES